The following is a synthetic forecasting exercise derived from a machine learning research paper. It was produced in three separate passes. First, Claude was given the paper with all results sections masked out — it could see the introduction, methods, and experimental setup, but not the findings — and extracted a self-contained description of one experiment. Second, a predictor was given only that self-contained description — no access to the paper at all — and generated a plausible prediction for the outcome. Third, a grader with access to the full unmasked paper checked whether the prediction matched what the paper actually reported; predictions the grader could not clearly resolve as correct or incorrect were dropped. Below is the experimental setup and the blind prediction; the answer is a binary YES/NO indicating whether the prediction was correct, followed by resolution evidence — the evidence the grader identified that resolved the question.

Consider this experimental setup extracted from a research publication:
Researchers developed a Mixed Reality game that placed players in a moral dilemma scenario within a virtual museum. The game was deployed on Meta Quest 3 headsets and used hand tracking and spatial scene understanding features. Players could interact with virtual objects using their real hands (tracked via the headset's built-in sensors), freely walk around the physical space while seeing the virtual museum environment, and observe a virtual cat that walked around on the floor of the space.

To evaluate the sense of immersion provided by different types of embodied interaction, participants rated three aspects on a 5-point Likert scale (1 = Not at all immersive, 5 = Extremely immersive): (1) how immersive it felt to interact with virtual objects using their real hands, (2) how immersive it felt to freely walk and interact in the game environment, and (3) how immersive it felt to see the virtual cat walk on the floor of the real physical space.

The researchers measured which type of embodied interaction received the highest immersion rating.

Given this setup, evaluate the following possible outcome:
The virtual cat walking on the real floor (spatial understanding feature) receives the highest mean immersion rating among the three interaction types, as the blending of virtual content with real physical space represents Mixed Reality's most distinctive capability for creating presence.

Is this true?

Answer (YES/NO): NO